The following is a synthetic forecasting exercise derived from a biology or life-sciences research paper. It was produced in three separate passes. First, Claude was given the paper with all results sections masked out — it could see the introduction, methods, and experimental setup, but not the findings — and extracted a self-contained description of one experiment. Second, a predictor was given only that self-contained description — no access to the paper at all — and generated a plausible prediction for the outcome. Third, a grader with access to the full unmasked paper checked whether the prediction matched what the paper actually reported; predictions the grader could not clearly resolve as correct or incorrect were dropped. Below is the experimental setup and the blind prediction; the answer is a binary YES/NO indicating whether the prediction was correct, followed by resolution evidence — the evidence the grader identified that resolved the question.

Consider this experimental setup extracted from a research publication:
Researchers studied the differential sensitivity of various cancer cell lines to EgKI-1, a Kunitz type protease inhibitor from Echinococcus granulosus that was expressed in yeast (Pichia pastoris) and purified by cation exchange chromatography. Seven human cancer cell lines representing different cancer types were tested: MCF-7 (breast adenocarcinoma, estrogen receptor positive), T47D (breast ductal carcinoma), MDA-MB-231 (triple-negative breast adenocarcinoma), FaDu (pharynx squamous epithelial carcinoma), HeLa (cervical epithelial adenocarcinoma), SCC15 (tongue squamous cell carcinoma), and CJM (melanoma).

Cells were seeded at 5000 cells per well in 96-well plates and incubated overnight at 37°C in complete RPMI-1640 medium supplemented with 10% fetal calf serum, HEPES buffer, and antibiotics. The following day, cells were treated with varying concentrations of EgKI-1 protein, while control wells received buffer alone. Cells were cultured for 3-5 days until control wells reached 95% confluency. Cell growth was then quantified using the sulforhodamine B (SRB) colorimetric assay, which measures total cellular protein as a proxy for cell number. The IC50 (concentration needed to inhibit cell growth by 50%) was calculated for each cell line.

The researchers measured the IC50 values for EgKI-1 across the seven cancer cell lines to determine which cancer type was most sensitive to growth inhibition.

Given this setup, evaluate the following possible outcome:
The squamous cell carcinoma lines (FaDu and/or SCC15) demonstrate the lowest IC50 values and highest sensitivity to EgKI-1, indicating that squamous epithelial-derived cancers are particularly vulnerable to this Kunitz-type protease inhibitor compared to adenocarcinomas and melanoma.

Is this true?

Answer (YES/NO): NO